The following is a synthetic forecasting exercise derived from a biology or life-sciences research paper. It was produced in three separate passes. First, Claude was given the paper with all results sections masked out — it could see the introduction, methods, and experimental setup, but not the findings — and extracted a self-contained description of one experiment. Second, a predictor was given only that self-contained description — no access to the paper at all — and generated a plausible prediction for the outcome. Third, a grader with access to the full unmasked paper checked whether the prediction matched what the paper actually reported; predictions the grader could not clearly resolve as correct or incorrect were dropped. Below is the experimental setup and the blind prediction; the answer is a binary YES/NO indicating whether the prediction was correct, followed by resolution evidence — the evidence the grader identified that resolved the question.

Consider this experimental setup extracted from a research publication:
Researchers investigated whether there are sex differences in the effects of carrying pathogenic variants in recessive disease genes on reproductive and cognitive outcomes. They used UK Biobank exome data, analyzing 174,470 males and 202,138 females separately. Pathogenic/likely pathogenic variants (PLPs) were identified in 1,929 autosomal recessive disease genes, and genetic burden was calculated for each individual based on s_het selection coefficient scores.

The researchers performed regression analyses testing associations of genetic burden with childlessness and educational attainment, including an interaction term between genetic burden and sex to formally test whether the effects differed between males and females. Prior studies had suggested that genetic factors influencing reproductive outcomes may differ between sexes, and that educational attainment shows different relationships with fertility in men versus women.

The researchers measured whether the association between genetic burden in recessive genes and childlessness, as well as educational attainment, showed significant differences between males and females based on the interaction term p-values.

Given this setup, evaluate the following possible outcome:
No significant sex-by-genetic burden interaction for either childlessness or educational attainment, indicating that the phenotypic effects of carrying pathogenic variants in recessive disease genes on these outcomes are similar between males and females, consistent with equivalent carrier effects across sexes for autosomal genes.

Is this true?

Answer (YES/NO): YES